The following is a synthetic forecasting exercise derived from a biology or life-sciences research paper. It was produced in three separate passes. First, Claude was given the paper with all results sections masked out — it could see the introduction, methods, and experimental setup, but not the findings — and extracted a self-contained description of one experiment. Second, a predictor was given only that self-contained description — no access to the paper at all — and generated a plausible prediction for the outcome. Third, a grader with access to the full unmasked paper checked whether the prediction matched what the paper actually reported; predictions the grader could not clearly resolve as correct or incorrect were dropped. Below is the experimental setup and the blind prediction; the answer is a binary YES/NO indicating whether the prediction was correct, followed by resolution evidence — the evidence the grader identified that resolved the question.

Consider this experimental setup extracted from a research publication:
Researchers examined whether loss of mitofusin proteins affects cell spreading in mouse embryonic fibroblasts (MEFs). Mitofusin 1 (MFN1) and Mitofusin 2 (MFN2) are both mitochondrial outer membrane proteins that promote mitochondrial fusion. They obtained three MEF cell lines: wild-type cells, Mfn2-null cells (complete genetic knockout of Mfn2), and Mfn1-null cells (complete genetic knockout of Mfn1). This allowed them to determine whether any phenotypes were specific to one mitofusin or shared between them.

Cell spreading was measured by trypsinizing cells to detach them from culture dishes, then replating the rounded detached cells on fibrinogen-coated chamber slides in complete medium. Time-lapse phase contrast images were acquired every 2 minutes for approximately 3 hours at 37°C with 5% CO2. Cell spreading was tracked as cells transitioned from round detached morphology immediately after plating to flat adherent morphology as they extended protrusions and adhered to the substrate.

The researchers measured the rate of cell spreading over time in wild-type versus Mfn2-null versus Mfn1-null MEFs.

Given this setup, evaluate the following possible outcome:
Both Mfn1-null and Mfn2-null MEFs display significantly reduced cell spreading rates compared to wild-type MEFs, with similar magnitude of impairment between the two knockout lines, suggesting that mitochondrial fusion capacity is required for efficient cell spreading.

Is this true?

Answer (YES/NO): NO